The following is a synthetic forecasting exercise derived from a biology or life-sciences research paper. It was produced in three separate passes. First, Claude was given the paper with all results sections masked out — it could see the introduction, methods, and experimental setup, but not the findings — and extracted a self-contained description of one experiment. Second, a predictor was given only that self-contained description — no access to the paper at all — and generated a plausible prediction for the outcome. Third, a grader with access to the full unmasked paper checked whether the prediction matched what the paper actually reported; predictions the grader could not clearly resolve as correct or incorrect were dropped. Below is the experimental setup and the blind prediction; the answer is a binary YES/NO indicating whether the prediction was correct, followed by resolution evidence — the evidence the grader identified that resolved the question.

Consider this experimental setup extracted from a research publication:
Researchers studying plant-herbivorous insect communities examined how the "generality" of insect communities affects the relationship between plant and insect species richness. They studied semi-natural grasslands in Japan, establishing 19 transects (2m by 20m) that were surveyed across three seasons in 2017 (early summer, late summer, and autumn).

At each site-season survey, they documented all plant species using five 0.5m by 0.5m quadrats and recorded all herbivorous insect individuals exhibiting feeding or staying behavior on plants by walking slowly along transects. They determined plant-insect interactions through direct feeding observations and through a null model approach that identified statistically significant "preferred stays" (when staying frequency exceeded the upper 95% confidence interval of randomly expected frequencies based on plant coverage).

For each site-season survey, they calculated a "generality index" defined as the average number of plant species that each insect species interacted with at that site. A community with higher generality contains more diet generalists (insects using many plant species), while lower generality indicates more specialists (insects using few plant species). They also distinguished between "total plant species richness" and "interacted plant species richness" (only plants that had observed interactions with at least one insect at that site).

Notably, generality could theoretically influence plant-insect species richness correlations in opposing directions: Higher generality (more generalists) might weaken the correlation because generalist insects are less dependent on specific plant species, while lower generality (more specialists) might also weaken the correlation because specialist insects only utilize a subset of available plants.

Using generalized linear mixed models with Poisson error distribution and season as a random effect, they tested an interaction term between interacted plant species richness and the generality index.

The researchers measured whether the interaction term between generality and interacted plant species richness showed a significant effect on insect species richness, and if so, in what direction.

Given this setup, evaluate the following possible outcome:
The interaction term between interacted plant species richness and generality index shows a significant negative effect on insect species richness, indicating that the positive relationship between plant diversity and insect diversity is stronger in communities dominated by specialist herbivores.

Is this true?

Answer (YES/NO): NO